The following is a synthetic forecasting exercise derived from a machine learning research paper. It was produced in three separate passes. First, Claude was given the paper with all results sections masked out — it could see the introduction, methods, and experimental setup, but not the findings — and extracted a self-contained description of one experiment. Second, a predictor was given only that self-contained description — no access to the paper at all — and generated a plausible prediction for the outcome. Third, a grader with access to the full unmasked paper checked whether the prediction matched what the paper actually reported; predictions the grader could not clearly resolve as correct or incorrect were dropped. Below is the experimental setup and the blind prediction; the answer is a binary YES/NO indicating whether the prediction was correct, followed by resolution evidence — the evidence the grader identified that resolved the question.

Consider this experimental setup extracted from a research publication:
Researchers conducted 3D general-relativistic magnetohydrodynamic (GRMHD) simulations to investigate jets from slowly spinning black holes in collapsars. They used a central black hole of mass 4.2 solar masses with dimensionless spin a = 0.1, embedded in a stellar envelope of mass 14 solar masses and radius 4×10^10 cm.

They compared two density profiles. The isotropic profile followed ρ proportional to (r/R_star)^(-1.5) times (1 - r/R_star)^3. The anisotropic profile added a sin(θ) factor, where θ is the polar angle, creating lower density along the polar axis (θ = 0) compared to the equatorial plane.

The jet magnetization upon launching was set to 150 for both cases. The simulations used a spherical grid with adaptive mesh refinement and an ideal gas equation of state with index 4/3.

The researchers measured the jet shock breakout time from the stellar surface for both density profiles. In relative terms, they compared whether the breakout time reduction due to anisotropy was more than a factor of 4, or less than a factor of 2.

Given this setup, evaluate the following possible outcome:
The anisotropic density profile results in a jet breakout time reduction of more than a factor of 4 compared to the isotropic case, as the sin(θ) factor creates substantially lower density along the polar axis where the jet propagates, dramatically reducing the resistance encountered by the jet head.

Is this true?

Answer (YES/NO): YES